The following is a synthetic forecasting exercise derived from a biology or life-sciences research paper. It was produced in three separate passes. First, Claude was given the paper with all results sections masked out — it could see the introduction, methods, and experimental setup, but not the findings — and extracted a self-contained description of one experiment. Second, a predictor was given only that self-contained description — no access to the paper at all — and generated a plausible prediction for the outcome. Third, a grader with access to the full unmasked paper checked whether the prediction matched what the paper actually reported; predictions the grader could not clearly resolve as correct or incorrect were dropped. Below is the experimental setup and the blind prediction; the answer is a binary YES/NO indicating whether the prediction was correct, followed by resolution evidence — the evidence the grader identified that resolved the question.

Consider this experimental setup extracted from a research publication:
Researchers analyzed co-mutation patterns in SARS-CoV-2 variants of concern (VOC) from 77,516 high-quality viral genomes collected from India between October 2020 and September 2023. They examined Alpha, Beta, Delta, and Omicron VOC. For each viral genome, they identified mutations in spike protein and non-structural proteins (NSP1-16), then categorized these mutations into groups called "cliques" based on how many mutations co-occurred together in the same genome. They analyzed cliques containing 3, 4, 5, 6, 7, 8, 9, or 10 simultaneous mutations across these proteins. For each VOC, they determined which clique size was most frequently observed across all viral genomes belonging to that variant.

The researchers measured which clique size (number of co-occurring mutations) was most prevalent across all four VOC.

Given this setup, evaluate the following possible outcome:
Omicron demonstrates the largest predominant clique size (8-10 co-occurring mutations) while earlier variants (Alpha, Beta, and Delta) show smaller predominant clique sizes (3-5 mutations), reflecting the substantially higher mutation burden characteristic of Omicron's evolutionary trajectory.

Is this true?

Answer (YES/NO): NO